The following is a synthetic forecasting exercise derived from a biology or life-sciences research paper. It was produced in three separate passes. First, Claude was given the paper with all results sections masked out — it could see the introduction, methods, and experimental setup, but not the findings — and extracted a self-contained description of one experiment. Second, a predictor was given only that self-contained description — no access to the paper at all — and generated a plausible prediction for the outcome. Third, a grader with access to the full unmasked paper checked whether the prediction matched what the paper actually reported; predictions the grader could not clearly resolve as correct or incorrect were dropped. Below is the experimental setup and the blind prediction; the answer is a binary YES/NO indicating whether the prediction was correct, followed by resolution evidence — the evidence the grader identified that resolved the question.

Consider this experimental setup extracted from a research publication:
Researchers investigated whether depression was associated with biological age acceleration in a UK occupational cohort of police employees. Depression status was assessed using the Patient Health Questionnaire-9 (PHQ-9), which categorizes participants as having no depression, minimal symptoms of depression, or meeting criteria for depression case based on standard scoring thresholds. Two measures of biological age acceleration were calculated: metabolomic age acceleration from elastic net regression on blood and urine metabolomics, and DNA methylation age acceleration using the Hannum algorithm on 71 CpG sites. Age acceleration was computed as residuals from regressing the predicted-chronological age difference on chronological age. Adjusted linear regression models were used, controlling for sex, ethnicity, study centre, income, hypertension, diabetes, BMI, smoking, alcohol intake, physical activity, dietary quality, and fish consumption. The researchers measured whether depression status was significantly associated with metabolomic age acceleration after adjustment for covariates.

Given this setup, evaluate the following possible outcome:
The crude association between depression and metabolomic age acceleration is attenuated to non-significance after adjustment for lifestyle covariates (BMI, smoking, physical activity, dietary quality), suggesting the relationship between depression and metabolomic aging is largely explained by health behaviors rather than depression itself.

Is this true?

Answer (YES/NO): NO